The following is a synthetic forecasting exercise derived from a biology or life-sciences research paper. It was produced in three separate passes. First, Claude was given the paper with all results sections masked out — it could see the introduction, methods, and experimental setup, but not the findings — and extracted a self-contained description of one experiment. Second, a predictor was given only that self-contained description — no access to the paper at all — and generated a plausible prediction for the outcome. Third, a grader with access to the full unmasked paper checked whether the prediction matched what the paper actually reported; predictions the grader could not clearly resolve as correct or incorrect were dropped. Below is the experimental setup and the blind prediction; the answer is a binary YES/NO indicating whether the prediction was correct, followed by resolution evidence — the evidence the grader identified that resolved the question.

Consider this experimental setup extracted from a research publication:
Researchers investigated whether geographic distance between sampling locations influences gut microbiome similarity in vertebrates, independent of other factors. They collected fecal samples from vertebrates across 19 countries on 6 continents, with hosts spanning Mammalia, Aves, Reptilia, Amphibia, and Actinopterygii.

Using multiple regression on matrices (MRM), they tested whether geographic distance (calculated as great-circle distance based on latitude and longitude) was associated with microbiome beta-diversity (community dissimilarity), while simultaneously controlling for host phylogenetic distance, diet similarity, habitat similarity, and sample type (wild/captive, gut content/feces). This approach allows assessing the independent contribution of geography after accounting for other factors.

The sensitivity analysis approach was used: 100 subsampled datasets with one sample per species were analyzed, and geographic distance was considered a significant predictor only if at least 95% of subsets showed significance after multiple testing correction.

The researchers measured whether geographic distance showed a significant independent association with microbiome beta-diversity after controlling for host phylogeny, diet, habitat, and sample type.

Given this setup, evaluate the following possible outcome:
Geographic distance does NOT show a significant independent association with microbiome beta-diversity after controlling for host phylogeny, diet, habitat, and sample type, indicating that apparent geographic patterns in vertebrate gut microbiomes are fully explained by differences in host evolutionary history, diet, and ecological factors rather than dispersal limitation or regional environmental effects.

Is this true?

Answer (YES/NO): NO